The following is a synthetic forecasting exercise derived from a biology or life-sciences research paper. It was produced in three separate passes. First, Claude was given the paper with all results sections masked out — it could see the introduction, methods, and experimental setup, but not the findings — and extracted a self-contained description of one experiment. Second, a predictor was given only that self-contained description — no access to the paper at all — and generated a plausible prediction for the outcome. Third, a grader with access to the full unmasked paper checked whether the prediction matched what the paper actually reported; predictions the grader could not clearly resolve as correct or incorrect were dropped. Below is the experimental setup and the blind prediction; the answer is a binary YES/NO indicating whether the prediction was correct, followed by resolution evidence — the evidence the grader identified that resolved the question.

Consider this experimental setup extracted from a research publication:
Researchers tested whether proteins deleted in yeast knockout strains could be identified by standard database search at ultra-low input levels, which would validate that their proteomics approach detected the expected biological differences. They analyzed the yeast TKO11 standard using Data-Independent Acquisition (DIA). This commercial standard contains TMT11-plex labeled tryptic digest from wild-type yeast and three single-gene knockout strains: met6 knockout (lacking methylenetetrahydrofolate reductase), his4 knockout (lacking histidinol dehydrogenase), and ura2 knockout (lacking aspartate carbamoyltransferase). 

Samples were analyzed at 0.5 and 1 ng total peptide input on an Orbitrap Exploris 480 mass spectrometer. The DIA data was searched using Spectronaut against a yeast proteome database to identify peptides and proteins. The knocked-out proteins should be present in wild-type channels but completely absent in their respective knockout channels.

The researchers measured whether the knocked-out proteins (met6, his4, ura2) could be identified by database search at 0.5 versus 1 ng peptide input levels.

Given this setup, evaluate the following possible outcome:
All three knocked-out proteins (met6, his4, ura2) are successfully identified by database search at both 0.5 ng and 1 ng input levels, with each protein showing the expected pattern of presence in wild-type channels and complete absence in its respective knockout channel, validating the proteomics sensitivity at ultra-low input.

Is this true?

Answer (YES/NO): NO